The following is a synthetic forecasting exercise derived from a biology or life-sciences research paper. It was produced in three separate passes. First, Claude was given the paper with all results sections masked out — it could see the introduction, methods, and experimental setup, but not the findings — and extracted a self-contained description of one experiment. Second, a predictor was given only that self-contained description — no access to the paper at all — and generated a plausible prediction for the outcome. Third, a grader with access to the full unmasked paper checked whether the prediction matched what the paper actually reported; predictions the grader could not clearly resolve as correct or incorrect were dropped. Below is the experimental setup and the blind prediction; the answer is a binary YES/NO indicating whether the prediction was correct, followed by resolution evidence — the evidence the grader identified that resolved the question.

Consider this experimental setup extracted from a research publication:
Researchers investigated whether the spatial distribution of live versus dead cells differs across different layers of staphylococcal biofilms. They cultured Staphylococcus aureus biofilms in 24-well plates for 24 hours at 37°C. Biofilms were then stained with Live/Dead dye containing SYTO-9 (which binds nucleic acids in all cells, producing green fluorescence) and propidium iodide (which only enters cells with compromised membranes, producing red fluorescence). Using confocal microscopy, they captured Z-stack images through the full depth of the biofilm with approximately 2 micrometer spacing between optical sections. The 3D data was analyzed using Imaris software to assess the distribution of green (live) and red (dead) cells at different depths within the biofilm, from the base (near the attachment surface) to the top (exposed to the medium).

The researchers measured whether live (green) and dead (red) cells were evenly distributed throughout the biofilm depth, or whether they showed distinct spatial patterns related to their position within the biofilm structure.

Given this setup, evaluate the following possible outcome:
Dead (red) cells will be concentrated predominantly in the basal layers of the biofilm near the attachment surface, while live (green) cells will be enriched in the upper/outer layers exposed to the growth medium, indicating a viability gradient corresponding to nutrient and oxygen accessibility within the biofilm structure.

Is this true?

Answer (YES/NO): NO